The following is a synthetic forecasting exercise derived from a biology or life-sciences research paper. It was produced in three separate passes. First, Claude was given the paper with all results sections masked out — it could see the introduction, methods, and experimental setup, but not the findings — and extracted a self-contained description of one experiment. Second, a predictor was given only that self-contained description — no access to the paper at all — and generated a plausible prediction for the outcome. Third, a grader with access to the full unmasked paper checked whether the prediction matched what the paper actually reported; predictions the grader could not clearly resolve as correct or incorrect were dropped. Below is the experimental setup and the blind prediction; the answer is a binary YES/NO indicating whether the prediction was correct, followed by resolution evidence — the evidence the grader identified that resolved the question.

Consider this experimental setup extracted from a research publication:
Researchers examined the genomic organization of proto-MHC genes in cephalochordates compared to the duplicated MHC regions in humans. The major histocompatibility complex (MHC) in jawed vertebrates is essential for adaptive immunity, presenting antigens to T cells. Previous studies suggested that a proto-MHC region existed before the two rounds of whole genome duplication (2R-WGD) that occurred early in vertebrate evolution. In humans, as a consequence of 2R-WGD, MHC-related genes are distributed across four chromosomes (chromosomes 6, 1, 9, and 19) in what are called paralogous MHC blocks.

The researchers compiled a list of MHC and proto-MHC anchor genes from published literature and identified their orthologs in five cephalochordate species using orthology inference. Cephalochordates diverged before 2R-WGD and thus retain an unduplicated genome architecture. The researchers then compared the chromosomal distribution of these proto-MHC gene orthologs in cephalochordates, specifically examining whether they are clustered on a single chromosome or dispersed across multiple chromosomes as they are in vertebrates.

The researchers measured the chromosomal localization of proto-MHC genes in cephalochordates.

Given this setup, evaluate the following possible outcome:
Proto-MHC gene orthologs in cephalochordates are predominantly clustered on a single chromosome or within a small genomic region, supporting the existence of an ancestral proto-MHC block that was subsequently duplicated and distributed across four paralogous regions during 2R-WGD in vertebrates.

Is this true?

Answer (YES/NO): NO